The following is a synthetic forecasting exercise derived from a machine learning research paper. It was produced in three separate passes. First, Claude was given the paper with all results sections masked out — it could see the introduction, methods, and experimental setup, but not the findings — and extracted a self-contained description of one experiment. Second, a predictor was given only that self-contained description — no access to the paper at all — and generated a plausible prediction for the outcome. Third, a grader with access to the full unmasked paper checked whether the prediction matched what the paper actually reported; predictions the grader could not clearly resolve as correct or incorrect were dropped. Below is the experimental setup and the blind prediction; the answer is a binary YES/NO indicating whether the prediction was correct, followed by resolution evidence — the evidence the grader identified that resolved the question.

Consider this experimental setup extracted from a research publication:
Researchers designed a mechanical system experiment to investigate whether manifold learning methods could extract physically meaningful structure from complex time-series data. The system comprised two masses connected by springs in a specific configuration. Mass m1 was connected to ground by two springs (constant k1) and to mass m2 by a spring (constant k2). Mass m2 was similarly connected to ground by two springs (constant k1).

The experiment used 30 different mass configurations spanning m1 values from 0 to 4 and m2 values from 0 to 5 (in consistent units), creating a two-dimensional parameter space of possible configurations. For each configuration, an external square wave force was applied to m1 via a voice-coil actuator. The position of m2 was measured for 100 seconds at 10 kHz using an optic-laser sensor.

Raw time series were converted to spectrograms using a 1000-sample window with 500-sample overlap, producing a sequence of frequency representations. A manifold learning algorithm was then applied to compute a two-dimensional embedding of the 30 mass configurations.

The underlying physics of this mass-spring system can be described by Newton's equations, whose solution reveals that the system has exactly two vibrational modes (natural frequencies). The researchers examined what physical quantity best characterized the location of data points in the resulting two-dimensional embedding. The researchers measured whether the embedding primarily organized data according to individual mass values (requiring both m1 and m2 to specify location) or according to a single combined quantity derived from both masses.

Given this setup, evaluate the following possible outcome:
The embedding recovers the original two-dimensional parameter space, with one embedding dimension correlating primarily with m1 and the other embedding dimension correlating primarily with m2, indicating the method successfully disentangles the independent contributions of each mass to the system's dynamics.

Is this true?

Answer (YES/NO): NO